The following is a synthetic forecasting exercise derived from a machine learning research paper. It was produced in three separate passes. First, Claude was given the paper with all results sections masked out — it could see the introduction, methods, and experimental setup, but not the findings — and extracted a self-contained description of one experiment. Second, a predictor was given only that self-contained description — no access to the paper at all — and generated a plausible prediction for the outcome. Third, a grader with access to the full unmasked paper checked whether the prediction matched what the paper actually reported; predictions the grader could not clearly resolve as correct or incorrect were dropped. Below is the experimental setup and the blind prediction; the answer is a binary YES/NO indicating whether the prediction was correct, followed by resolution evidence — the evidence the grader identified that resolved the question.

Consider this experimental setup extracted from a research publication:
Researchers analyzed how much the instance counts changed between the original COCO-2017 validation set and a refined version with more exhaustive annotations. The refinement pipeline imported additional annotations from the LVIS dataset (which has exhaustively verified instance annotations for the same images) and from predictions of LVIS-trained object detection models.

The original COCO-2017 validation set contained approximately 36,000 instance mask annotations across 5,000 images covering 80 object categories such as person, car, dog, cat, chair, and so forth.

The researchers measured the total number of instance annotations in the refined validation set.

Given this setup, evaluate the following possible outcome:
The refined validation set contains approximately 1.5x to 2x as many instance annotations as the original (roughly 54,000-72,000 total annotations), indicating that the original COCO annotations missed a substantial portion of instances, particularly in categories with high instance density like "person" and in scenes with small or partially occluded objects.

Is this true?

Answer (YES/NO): NO